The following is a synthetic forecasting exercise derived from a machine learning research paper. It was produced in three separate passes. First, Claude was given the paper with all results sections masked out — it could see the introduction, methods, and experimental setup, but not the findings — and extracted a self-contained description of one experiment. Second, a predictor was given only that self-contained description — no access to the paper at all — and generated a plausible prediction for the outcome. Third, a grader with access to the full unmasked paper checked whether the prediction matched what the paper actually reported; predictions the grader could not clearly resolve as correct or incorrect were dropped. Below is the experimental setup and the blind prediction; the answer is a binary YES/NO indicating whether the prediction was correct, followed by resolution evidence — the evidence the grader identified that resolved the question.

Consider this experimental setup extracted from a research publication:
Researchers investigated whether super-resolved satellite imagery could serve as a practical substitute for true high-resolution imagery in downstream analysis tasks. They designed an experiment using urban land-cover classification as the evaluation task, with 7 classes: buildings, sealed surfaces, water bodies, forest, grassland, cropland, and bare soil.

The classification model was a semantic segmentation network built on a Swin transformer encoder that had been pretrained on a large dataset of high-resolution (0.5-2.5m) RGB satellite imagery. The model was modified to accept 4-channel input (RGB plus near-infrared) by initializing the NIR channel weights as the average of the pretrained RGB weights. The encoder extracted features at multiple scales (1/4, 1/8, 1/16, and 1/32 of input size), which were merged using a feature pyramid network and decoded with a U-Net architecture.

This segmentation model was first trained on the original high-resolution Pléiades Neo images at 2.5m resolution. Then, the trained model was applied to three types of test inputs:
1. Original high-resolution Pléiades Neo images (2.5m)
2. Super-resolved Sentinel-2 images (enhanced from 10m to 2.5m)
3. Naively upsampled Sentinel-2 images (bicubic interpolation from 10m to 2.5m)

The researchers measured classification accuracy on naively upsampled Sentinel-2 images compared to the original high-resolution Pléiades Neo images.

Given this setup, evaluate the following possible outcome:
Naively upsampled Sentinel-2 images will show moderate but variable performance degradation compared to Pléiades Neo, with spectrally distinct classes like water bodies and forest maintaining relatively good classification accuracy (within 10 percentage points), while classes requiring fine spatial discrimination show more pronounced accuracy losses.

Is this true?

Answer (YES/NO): NO